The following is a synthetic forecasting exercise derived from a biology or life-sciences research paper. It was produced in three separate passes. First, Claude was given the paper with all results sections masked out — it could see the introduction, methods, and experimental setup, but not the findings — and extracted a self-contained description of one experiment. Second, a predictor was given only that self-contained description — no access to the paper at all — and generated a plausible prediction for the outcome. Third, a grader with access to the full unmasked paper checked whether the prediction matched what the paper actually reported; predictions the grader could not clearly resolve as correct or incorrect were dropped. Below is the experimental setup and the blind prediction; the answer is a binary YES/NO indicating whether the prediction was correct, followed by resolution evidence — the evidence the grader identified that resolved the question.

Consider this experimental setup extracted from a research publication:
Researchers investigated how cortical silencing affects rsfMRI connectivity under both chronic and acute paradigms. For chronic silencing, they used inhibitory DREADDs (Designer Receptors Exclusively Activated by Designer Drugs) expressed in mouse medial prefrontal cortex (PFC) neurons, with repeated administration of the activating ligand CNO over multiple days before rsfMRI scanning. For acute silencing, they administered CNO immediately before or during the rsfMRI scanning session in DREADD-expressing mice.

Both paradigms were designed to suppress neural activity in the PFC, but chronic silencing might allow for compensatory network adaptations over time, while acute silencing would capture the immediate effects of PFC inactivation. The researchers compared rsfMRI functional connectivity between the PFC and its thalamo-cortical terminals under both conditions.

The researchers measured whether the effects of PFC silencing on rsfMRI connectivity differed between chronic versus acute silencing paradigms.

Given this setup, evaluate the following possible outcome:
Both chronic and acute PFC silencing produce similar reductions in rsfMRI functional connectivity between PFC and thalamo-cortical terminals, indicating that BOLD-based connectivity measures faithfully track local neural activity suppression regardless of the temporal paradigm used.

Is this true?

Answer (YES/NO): NO